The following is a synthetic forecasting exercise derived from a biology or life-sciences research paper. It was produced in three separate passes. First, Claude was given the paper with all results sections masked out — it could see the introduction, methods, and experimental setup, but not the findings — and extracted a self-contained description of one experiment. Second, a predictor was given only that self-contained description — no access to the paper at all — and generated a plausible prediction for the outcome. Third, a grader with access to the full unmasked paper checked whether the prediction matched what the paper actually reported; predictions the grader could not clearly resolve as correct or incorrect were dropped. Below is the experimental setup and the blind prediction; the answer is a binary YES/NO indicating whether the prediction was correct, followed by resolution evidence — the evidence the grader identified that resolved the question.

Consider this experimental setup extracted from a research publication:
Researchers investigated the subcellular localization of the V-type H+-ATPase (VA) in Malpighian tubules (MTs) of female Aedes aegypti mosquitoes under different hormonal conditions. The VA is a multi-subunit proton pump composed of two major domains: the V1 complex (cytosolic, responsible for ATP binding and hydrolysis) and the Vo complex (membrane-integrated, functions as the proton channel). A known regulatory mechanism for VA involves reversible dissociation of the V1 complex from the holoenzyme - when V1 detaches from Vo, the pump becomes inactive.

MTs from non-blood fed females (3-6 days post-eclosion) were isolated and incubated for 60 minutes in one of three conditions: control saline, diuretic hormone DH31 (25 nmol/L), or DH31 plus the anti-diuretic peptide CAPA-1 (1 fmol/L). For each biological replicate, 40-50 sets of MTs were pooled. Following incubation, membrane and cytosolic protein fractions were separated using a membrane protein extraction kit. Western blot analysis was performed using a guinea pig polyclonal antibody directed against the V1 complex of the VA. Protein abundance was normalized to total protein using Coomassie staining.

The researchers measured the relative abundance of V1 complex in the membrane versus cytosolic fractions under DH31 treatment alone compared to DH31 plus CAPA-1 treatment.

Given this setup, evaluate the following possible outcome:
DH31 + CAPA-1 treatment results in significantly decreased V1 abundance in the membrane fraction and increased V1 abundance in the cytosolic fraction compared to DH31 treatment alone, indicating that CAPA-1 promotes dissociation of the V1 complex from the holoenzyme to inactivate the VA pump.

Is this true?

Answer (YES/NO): YES